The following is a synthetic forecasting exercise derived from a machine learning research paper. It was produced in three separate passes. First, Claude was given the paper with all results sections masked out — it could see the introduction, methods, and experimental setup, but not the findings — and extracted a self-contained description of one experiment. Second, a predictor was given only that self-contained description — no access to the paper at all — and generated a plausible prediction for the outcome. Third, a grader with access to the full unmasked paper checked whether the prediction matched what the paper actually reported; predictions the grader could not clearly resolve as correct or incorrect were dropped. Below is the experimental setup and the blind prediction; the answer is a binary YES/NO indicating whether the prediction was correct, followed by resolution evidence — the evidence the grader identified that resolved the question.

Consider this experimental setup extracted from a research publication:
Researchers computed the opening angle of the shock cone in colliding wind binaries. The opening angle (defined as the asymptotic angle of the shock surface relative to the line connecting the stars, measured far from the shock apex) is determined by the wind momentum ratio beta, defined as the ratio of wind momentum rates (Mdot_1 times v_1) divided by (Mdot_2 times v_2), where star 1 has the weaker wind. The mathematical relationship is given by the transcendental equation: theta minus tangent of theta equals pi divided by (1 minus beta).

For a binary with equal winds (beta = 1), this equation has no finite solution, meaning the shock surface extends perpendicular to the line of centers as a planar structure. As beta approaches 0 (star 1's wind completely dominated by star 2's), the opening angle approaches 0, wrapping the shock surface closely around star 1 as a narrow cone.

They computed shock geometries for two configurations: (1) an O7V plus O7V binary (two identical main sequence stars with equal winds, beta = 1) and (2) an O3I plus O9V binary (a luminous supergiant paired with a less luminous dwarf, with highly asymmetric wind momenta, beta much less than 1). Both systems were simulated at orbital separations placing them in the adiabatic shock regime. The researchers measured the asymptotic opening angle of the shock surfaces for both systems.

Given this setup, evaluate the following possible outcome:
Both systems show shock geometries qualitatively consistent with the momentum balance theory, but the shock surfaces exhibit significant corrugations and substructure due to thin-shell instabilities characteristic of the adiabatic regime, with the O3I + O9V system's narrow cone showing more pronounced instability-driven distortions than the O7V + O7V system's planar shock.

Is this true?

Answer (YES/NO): NO